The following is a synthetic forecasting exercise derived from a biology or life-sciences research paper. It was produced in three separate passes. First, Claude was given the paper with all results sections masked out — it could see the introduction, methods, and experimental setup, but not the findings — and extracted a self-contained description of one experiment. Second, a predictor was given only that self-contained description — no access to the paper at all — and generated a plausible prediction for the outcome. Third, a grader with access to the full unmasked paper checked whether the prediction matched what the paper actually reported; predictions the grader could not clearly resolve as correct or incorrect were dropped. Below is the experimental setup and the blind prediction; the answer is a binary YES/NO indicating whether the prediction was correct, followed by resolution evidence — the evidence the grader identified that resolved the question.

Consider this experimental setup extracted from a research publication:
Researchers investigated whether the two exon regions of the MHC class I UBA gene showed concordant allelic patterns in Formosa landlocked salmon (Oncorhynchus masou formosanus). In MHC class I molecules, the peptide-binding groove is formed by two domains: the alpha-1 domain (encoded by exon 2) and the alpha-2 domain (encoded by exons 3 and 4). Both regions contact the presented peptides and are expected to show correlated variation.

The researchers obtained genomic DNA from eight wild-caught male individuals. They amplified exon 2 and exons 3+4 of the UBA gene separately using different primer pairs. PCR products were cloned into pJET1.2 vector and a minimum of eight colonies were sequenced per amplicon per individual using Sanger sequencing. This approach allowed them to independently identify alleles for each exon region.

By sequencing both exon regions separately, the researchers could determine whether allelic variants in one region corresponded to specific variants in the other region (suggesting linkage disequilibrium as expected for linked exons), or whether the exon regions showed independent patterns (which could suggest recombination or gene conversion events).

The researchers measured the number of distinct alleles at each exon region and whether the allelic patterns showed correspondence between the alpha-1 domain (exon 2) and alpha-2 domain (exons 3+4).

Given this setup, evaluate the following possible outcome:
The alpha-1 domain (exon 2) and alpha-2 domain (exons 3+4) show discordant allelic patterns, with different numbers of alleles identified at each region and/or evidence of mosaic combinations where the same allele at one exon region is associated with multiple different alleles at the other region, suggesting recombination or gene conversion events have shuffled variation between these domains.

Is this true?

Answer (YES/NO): NO